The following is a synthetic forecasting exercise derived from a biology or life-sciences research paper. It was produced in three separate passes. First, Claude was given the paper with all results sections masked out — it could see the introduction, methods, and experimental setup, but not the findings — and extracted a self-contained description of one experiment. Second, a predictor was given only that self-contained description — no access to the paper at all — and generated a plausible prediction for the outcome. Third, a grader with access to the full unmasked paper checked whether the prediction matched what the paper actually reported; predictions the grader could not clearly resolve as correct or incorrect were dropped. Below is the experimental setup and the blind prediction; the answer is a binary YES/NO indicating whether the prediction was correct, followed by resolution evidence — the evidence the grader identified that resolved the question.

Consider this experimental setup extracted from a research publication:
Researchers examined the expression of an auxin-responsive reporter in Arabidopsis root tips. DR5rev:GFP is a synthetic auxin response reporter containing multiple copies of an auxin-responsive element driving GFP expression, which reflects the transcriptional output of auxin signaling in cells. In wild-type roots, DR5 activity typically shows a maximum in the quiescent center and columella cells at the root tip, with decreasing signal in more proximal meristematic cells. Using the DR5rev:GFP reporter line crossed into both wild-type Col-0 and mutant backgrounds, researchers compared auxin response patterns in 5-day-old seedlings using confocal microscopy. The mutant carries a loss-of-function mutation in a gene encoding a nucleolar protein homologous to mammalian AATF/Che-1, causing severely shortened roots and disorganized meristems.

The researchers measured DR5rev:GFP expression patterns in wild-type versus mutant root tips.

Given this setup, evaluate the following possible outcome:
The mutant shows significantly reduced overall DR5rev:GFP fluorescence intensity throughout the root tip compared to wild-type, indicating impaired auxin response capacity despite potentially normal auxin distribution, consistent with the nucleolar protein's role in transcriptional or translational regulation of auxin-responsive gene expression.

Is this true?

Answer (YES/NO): NO